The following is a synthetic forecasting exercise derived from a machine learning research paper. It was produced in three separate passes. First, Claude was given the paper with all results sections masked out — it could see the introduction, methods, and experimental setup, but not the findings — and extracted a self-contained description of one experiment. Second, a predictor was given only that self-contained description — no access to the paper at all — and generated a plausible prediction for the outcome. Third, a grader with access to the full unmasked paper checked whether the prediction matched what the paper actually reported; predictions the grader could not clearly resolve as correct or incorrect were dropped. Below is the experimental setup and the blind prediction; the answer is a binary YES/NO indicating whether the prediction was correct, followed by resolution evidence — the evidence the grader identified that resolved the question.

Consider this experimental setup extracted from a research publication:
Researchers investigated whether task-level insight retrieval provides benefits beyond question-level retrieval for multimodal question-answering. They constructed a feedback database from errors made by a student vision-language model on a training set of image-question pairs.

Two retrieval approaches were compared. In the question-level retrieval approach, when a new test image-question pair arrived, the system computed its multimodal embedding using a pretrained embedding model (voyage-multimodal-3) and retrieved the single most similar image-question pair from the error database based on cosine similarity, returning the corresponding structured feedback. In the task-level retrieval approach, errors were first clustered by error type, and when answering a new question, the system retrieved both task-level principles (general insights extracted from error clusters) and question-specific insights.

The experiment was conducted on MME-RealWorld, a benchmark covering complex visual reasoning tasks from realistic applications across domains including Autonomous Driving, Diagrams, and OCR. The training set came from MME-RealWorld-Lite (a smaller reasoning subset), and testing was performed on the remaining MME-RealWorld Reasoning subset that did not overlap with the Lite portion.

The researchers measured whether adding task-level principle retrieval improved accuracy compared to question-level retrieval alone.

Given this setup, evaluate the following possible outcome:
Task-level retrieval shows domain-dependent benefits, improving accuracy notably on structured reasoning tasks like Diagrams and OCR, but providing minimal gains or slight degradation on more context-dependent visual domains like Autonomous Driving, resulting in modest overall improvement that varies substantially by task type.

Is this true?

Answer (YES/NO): NO